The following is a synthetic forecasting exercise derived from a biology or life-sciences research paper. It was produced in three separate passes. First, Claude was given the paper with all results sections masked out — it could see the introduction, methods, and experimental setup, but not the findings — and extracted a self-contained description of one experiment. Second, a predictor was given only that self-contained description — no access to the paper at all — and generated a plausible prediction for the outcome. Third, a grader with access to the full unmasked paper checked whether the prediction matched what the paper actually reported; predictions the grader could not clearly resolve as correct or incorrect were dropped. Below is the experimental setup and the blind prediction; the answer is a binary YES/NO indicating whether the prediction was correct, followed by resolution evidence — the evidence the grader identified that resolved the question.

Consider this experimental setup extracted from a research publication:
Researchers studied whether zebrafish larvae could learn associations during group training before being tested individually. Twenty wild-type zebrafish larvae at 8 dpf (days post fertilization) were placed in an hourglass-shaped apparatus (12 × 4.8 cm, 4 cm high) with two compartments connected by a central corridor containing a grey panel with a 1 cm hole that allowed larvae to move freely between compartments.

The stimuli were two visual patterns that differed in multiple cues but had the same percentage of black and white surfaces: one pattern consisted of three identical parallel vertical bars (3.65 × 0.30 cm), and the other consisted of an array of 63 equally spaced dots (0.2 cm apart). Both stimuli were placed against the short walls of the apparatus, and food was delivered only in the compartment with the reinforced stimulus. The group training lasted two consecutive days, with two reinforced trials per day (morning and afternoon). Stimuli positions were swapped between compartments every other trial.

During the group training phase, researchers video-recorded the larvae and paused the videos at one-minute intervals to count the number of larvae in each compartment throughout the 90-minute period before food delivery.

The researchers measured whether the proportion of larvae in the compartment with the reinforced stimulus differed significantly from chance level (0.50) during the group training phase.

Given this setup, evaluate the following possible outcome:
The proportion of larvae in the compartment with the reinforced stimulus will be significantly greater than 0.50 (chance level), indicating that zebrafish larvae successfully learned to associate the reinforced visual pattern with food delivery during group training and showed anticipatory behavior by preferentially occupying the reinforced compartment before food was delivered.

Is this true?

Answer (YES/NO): NO